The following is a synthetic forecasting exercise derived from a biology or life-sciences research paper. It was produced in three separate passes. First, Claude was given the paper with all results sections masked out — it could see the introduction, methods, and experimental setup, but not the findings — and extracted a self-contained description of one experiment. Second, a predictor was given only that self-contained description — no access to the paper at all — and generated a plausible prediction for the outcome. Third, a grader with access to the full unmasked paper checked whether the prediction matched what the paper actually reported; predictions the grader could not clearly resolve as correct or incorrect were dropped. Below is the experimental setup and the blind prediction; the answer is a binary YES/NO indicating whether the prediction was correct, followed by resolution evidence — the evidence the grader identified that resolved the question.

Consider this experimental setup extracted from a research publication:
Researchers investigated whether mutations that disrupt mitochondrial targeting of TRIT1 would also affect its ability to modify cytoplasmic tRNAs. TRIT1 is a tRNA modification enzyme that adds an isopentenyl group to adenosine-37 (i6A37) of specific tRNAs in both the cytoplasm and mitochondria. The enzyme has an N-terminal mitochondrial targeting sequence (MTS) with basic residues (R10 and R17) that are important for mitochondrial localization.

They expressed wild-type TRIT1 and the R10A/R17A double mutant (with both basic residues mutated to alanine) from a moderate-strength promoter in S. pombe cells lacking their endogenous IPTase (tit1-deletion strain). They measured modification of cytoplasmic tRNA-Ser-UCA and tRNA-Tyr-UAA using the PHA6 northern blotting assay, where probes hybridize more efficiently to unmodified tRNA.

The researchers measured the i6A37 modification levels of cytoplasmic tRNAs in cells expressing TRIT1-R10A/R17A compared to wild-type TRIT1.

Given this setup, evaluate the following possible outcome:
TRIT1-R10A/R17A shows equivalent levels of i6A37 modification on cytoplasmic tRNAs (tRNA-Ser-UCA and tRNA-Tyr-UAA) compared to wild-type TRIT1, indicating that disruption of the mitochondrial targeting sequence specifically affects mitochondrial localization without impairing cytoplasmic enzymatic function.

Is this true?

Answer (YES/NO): YES